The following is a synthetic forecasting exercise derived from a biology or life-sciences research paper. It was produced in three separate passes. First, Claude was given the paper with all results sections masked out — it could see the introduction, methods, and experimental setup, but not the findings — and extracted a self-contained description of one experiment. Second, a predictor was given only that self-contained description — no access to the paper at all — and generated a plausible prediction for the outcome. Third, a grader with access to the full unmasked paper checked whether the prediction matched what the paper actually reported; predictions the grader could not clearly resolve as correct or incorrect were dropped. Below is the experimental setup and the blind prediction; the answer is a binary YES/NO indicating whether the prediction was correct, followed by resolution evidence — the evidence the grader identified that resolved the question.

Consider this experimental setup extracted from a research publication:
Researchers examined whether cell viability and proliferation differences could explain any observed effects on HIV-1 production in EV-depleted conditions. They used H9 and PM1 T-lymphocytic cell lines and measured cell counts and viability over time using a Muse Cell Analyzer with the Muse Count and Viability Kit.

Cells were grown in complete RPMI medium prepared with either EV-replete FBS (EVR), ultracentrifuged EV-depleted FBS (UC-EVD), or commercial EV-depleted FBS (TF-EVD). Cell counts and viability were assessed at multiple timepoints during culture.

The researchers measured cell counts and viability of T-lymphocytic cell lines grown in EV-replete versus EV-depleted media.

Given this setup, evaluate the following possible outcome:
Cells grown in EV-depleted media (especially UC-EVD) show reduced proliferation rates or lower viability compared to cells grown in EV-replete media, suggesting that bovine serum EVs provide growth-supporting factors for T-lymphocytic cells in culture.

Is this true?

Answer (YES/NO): YES